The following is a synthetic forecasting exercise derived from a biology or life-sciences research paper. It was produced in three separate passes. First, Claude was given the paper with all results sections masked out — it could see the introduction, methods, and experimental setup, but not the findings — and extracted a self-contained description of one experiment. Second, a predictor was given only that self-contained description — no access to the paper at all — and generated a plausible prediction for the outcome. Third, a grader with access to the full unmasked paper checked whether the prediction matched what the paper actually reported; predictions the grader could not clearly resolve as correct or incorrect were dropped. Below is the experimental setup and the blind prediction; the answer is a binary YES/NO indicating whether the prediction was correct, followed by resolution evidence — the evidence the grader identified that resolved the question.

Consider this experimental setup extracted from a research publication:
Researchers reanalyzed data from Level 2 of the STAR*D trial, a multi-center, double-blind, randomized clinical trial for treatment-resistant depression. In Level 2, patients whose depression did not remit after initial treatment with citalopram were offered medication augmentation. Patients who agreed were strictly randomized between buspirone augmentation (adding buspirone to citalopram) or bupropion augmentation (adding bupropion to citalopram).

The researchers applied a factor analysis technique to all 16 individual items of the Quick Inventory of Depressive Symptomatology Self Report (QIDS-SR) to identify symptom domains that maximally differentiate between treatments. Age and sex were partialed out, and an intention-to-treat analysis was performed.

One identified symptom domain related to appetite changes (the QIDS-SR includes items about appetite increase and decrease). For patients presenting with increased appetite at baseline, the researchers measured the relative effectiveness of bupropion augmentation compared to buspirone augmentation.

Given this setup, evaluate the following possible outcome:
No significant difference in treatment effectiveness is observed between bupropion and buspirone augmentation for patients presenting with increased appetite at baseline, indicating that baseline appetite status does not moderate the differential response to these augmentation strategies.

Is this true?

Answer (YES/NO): NO